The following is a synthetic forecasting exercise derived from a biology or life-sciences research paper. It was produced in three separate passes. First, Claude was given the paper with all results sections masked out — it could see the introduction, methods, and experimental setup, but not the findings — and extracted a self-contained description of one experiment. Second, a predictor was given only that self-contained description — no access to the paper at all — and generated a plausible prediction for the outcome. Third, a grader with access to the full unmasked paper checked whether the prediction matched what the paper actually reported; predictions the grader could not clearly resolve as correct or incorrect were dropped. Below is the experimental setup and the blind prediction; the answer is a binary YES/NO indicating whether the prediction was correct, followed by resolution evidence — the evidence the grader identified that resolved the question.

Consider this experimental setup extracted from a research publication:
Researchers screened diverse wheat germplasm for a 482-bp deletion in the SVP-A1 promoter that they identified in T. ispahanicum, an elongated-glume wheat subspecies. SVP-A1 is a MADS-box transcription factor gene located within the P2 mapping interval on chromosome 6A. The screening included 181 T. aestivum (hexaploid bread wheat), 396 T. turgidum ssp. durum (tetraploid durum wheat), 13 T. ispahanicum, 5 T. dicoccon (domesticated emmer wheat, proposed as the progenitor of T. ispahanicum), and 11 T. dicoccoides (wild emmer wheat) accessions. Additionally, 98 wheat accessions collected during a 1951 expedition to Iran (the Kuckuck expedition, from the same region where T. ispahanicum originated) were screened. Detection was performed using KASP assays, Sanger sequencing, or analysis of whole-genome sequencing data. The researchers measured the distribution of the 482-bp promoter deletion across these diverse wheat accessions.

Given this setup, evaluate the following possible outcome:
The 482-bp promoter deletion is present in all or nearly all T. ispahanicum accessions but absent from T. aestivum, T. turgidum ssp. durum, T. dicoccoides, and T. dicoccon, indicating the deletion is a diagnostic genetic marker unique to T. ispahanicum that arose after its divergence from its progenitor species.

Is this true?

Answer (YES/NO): YES